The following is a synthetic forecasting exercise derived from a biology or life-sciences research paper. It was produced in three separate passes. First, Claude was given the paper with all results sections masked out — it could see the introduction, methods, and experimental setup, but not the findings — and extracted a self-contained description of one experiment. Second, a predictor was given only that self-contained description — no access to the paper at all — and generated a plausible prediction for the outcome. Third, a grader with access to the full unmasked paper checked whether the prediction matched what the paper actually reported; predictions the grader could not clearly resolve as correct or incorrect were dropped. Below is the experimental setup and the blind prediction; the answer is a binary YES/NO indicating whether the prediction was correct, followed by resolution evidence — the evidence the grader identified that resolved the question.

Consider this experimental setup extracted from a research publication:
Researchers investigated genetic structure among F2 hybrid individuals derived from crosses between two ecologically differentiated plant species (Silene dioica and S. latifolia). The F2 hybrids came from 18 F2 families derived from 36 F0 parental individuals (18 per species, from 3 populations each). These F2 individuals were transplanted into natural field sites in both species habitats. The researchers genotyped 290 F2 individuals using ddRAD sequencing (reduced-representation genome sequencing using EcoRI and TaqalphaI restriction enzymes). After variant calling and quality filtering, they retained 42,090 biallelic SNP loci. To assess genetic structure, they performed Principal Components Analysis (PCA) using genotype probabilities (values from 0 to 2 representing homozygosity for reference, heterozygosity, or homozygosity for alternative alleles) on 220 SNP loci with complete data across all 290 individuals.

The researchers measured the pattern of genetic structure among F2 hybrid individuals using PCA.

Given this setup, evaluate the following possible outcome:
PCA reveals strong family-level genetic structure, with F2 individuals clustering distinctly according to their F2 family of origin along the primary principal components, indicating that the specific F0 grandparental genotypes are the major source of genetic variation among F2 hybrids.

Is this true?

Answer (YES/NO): YES